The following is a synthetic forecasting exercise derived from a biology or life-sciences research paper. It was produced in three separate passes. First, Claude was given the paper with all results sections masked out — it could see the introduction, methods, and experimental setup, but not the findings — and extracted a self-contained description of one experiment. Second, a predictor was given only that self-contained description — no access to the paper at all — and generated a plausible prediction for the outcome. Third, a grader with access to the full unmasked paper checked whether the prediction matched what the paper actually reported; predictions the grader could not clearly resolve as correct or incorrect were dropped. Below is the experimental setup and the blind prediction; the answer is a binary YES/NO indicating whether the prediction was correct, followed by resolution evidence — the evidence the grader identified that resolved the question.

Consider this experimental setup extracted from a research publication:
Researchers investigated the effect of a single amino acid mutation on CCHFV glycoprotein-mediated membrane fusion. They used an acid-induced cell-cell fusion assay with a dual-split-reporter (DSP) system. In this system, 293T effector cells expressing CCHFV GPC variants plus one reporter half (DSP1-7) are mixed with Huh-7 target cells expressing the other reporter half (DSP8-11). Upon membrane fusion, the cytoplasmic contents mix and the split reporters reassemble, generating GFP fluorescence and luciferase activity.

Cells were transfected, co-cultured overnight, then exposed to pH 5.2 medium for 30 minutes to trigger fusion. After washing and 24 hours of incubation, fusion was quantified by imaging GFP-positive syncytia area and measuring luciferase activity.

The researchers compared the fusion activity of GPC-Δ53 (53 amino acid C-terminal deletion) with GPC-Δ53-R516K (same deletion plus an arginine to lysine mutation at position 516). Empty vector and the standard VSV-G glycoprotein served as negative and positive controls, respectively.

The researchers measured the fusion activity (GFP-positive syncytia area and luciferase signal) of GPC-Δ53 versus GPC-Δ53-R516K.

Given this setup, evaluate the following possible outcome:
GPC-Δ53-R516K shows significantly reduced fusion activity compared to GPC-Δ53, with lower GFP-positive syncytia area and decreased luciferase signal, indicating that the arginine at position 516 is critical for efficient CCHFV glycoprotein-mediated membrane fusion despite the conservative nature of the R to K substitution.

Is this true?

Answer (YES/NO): NO